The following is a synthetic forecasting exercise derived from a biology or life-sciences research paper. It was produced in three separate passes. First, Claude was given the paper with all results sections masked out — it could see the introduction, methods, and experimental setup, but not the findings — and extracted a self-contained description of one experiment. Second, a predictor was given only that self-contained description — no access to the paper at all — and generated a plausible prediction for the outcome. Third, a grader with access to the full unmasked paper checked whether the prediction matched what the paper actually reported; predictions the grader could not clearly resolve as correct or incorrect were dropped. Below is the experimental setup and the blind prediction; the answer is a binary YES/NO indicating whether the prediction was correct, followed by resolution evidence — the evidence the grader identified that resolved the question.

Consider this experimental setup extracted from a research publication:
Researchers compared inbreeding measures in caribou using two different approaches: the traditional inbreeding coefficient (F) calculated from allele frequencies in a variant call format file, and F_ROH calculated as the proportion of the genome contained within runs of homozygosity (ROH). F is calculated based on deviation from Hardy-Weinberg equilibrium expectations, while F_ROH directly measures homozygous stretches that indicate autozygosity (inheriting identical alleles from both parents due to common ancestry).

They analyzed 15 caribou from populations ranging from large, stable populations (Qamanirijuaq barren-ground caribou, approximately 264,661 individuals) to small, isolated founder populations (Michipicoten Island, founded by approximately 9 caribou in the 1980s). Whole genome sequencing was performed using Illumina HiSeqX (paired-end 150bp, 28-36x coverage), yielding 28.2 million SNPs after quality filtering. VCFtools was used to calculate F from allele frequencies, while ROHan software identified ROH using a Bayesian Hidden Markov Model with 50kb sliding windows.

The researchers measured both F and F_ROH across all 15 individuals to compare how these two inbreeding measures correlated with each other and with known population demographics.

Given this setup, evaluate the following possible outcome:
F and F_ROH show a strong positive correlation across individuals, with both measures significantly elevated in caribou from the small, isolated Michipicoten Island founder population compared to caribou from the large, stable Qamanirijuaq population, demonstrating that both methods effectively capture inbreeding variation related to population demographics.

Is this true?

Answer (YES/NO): YES